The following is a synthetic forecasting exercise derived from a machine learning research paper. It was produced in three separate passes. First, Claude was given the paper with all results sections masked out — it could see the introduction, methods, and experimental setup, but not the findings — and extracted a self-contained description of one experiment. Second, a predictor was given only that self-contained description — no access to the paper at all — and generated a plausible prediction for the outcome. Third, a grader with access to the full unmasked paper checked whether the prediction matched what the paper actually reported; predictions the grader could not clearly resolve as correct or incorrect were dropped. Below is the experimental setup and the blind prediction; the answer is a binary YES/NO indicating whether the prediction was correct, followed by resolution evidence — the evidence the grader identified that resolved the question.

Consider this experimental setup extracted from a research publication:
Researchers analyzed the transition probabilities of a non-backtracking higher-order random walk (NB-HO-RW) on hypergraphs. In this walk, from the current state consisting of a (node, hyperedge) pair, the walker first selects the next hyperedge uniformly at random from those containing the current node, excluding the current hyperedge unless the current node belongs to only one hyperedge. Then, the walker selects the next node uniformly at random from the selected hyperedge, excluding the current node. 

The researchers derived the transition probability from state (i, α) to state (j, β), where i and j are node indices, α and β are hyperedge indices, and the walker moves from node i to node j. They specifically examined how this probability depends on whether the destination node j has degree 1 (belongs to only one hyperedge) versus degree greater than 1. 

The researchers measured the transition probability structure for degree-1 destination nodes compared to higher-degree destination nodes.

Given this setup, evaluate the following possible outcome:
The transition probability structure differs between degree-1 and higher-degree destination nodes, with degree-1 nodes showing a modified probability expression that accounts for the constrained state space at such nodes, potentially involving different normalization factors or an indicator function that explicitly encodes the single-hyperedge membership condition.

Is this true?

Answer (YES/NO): YES